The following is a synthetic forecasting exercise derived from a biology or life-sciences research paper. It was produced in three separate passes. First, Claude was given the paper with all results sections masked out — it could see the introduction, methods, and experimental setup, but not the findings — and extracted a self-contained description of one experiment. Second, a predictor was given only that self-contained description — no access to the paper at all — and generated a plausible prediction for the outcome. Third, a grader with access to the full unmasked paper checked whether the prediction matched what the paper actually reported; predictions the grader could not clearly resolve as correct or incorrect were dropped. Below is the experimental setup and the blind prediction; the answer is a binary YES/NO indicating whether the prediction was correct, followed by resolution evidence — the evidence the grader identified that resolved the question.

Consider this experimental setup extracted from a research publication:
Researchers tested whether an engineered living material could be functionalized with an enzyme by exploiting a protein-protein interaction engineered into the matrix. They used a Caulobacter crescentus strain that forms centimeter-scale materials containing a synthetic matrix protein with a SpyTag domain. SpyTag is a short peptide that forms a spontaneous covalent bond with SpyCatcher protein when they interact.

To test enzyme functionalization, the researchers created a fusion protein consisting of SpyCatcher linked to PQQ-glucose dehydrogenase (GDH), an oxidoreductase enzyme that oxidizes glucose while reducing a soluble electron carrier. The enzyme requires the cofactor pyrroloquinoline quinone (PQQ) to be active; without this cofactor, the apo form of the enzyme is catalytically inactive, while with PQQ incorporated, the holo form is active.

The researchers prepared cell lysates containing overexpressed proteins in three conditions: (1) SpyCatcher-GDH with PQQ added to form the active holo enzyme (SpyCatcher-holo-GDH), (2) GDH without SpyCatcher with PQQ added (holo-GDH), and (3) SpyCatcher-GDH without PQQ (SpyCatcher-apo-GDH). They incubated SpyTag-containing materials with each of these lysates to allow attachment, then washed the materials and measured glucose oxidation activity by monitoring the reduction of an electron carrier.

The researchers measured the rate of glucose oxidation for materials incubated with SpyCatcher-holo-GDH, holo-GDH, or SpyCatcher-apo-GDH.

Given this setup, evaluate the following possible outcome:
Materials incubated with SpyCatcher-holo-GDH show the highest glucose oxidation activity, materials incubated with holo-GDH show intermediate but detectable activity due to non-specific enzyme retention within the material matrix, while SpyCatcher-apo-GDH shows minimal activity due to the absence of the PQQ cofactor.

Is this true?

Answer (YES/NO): NO